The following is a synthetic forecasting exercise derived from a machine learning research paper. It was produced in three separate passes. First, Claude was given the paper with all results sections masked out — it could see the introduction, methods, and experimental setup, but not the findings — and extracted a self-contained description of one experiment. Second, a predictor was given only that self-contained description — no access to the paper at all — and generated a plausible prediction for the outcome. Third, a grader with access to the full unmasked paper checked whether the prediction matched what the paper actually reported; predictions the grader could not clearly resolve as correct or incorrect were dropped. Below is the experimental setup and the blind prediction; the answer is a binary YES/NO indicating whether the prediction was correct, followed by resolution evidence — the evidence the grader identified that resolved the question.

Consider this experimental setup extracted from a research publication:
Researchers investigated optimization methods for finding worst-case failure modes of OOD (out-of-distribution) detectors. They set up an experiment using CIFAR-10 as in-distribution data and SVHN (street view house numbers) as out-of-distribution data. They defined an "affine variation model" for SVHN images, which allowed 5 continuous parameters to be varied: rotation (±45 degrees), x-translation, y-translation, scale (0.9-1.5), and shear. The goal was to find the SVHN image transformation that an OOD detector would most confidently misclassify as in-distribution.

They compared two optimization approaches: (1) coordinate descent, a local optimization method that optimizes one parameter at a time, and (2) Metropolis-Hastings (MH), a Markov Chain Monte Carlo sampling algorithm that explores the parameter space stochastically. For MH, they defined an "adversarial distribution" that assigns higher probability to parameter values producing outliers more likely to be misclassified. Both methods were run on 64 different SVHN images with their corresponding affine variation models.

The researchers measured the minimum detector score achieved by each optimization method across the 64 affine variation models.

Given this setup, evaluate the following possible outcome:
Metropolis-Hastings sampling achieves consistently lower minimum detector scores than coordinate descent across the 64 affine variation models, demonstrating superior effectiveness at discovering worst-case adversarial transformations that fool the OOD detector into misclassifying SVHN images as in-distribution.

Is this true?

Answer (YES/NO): YES